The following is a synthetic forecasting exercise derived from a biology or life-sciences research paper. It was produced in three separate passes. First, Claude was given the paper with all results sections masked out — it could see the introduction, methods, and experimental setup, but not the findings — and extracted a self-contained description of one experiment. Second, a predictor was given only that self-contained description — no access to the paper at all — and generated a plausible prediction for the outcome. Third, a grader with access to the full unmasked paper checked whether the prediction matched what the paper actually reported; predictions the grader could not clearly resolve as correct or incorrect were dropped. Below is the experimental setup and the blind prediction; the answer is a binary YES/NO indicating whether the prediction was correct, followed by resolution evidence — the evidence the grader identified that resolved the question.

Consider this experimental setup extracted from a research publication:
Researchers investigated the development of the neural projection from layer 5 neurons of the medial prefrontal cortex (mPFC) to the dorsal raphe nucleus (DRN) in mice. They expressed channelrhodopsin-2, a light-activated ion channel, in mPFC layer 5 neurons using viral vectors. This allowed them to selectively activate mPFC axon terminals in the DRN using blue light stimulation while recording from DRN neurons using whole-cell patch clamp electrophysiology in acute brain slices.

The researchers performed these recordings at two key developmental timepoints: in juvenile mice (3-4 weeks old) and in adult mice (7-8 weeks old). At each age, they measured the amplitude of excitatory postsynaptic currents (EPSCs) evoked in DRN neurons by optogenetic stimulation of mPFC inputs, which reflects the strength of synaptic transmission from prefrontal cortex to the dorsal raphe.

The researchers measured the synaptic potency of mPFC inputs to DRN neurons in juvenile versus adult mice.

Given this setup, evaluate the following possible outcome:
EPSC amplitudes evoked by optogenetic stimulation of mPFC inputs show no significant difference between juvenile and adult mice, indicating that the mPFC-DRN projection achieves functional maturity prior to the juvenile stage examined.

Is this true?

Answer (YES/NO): NO